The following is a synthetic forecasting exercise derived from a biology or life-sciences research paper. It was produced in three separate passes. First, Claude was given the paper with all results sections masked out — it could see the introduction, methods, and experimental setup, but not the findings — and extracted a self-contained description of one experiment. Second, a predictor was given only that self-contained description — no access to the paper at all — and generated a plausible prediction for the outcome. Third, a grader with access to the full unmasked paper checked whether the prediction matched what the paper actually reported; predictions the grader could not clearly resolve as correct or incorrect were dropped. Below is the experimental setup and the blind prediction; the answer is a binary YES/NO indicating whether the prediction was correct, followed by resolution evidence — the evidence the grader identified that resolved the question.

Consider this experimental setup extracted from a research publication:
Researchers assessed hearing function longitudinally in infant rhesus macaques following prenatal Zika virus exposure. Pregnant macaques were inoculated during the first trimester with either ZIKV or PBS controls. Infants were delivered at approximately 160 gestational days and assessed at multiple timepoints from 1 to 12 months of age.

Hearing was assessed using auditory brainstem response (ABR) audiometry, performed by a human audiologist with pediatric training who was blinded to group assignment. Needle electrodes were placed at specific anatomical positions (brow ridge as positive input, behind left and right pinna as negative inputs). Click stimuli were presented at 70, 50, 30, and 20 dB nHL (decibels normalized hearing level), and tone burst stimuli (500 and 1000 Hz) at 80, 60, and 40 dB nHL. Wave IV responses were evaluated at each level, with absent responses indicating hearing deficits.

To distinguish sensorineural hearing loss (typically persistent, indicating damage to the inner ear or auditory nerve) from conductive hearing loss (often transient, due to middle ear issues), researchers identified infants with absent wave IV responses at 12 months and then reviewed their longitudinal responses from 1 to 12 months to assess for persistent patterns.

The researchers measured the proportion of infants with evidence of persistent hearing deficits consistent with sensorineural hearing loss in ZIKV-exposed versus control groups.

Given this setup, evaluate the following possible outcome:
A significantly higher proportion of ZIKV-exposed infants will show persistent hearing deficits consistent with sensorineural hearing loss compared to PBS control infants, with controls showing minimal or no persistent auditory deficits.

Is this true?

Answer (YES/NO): NO